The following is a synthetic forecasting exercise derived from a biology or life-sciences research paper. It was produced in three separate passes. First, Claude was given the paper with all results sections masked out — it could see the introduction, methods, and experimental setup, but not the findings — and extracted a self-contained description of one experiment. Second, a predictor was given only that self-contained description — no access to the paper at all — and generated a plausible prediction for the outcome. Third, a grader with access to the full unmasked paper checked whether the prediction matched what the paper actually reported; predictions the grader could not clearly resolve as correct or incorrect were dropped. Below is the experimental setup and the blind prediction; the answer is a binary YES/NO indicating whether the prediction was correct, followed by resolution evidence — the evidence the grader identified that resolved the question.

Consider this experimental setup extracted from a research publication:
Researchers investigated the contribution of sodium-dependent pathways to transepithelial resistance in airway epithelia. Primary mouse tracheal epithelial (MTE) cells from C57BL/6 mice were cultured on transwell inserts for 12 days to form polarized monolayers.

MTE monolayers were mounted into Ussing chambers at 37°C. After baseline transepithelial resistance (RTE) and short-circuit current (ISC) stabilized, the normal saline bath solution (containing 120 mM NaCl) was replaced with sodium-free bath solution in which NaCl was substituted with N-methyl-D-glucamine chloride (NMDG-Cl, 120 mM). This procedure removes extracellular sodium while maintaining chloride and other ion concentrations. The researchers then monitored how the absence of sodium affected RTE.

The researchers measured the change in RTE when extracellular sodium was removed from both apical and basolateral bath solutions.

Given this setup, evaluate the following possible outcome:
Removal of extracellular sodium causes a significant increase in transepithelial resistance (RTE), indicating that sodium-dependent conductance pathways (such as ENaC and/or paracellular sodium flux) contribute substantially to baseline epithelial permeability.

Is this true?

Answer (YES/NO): YES